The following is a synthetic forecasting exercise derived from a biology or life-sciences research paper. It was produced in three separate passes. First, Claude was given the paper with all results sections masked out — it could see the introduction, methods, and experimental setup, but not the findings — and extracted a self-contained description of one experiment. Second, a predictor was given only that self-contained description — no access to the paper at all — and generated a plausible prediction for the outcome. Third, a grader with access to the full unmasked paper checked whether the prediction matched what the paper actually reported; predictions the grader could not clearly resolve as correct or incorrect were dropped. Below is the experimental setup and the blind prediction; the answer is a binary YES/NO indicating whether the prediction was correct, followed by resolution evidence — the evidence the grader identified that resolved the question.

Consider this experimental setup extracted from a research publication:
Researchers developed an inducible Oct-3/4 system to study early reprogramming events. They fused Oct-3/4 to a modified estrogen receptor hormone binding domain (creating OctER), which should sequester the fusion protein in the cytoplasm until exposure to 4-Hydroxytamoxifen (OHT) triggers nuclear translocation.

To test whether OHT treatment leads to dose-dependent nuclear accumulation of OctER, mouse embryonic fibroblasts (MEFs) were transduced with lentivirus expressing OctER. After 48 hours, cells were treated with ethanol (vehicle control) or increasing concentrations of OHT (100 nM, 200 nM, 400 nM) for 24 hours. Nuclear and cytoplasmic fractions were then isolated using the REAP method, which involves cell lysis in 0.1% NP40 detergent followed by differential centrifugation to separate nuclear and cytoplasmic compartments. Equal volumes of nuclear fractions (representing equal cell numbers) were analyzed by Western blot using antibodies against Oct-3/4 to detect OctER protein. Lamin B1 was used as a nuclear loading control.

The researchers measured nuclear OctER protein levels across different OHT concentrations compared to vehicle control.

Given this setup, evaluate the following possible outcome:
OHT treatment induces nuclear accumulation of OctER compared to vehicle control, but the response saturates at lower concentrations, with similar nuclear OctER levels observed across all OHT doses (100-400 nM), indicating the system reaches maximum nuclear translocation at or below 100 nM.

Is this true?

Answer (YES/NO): NO